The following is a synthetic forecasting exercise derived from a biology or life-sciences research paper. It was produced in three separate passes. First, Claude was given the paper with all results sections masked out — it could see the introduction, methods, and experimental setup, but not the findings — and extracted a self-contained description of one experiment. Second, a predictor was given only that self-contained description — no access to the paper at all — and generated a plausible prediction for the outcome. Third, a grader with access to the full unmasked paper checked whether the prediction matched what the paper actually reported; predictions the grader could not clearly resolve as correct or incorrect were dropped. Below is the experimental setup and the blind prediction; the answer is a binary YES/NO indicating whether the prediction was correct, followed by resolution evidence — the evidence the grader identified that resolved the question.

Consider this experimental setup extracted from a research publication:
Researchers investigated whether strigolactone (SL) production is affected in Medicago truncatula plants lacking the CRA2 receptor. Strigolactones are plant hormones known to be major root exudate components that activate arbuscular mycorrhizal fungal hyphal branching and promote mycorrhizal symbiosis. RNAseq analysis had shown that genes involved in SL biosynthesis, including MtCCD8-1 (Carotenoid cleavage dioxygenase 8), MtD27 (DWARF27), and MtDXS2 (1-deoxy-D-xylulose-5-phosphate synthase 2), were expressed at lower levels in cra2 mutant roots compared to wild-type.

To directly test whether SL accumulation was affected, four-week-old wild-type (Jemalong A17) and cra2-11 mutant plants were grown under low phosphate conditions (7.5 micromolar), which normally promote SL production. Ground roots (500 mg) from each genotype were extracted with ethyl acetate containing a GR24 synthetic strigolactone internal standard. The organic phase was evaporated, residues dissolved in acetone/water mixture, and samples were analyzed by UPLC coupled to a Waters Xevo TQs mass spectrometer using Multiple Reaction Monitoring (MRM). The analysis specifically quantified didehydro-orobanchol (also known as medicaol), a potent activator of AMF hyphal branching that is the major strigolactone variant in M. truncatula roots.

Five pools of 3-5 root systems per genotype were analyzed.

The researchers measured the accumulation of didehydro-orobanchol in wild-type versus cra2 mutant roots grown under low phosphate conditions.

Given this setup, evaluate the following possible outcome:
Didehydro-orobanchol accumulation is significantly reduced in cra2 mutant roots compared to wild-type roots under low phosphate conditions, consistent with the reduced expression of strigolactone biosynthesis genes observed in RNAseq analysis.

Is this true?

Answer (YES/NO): YES